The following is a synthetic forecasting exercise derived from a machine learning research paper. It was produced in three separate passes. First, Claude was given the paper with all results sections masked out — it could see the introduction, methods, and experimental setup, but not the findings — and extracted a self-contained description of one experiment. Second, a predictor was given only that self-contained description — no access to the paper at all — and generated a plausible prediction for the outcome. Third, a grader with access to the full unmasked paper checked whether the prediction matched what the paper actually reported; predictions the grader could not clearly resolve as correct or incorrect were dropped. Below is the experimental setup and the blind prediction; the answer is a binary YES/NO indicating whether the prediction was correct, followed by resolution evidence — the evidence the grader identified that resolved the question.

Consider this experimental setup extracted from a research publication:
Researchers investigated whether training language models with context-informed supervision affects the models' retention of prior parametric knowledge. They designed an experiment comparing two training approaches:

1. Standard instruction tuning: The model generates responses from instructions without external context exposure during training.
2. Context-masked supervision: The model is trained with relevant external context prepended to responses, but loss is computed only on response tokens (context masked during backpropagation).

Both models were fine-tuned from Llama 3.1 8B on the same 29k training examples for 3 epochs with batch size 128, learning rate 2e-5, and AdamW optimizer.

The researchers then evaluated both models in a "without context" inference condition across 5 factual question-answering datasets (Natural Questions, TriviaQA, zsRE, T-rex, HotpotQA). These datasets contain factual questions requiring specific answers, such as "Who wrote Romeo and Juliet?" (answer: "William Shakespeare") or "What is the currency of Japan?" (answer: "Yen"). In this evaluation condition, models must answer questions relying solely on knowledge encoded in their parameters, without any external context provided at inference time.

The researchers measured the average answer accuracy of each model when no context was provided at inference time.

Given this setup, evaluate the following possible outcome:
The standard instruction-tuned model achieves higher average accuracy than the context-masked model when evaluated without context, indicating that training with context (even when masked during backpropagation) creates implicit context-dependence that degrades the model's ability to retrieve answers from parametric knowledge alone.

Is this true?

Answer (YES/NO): NO